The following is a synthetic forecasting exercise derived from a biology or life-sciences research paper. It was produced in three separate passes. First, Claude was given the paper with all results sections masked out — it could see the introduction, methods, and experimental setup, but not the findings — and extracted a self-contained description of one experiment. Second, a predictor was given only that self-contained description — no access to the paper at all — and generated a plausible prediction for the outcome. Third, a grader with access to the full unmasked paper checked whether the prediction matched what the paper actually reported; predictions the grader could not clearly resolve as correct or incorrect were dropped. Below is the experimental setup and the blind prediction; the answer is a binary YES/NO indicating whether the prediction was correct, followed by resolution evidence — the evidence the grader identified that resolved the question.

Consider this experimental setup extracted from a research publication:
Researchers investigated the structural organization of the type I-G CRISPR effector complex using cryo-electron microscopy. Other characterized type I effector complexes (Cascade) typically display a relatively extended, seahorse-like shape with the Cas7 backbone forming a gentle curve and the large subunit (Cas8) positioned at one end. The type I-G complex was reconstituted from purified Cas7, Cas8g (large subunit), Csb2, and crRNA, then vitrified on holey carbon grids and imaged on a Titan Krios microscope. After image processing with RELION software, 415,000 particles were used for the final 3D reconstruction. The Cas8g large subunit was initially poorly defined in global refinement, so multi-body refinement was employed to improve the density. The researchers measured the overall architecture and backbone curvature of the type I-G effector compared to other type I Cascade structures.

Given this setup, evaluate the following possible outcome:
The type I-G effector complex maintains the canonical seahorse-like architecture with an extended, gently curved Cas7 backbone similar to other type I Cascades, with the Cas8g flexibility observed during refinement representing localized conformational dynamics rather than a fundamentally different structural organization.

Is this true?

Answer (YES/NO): NO